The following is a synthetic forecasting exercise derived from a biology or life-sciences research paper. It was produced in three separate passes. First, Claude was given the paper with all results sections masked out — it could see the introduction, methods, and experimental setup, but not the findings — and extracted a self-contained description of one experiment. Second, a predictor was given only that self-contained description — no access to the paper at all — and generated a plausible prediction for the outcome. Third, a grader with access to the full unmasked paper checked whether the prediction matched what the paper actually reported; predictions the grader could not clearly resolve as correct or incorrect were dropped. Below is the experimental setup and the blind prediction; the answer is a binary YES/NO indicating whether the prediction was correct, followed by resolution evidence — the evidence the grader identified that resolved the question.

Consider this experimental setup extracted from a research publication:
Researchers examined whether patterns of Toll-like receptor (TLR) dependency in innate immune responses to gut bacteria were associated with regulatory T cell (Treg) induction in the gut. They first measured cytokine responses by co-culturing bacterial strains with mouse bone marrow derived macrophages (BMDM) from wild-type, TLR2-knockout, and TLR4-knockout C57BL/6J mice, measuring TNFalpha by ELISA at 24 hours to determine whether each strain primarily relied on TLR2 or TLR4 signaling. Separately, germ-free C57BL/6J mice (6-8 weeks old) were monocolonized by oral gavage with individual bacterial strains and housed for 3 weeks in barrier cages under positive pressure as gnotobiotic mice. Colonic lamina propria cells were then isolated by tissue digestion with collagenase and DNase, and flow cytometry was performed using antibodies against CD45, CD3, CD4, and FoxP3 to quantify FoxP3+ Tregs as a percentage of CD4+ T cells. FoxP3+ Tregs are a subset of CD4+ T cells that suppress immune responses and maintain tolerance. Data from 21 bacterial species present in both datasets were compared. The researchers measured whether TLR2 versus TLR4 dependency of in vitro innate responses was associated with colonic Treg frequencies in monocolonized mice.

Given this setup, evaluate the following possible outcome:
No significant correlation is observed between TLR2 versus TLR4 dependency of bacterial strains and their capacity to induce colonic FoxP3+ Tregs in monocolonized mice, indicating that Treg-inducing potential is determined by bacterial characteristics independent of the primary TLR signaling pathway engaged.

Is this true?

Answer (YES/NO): NO